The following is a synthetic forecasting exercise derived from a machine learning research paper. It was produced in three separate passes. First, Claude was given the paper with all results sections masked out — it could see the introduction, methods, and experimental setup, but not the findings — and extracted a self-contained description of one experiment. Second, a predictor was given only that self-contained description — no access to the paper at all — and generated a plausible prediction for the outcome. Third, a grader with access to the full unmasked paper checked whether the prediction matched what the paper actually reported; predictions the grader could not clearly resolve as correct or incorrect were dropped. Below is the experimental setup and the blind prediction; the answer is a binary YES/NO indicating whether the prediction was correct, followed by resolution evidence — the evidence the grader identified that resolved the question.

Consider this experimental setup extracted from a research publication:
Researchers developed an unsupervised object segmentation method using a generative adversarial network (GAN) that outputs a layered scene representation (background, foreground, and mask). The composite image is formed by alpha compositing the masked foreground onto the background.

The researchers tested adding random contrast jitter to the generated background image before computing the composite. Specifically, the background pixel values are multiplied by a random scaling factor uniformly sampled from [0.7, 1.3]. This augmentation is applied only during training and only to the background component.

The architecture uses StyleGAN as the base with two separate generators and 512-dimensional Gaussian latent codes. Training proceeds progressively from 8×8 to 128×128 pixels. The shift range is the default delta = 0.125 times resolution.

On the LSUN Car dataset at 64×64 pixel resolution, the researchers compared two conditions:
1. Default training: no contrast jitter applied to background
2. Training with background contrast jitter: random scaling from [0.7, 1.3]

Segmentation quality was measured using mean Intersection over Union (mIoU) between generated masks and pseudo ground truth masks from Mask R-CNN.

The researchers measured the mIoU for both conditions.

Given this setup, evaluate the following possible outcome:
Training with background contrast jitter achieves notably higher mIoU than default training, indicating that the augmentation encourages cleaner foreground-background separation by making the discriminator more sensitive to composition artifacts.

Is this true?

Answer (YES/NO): YES